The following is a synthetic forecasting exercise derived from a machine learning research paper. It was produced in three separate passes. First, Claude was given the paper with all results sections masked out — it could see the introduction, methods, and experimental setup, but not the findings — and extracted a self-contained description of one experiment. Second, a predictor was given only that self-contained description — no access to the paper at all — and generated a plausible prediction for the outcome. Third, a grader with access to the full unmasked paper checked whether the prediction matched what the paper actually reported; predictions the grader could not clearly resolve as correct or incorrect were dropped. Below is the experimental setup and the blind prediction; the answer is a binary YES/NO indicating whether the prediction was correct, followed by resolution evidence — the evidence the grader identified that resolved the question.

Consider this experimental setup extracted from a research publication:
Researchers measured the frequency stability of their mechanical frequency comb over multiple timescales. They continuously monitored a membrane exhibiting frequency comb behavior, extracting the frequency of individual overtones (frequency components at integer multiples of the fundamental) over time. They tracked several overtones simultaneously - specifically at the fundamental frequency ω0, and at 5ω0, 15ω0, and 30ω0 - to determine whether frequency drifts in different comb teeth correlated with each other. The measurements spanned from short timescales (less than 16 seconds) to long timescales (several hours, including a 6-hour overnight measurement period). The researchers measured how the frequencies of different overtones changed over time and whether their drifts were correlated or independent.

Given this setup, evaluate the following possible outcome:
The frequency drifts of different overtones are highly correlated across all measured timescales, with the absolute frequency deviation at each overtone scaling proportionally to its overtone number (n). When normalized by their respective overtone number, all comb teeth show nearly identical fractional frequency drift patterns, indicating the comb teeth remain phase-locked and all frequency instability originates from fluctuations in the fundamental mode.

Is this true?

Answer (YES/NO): YES